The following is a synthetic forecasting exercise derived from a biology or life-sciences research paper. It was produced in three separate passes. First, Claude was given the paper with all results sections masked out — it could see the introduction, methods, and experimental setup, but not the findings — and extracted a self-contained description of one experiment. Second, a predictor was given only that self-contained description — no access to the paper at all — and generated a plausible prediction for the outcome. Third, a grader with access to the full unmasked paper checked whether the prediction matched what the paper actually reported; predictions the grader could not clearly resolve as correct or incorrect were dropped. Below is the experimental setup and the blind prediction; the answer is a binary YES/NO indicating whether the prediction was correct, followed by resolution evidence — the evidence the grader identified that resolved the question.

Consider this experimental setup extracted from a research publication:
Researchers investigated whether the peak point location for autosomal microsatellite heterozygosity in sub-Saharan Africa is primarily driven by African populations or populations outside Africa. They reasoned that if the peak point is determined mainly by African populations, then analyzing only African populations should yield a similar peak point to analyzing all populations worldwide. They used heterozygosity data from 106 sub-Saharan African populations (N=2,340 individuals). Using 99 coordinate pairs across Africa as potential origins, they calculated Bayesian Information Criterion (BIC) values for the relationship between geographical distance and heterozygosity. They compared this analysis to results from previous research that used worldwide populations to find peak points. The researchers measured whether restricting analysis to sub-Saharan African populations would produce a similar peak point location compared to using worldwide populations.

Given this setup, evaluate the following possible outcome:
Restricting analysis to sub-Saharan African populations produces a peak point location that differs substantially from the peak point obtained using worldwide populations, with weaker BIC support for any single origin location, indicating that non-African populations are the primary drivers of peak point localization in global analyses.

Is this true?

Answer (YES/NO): NO